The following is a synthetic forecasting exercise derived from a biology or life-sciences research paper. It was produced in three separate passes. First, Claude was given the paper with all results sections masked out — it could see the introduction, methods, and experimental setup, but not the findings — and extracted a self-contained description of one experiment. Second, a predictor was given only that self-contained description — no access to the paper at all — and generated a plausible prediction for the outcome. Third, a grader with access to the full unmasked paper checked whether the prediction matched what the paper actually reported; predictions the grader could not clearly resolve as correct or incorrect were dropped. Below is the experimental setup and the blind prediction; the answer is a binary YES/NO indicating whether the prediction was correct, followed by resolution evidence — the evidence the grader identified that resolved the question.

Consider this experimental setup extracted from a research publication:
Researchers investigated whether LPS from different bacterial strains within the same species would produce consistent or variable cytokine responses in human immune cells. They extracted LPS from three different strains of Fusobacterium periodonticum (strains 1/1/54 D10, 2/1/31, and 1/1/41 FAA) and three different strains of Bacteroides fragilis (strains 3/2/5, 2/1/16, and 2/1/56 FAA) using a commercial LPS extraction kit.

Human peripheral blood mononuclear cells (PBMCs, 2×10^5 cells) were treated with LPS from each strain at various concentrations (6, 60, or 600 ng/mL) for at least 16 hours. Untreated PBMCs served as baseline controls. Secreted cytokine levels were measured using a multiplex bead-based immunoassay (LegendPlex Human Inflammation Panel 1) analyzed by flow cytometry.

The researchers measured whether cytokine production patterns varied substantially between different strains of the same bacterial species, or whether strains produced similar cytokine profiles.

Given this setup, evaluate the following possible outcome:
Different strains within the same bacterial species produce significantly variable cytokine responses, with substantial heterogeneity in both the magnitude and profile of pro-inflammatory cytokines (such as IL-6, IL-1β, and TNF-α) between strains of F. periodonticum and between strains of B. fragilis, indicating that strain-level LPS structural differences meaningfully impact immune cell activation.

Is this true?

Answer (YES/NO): NO